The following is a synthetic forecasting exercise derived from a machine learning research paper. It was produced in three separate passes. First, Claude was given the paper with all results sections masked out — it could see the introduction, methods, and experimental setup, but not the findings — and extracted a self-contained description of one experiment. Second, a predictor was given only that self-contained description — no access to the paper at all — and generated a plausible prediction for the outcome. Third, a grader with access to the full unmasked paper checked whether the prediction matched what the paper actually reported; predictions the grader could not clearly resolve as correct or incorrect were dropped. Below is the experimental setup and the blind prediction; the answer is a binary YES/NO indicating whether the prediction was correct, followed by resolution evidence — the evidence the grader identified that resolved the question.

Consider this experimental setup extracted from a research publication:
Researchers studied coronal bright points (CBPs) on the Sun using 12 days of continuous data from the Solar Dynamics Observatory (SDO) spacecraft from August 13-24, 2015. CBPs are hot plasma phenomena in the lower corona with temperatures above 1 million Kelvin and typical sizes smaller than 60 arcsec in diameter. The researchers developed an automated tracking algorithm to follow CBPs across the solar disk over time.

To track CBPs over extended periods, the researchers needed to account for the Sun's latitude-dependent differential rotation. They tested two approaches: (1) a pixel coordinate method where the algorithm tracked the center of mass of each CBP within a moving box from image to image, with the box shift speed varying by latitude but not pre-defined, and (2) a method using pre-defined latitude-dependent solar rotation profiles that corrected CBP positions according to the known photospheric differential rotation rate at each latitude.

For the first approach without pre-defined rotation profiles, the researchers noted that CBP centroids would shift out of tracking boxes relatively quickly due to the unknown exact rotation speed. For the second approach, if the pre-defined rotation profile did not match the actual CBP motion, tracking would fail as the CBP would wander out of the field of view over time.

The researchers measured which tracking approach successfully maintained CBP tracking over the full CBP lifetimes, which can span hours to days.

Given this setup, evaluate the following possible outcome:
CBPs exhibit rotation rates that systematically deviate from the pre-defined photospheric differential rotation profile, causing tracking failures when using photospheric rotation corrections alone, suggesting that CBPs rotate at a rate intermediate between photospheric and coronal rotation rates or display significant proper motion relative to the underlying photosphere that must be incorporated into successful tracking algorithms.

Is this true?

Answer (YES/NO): NO